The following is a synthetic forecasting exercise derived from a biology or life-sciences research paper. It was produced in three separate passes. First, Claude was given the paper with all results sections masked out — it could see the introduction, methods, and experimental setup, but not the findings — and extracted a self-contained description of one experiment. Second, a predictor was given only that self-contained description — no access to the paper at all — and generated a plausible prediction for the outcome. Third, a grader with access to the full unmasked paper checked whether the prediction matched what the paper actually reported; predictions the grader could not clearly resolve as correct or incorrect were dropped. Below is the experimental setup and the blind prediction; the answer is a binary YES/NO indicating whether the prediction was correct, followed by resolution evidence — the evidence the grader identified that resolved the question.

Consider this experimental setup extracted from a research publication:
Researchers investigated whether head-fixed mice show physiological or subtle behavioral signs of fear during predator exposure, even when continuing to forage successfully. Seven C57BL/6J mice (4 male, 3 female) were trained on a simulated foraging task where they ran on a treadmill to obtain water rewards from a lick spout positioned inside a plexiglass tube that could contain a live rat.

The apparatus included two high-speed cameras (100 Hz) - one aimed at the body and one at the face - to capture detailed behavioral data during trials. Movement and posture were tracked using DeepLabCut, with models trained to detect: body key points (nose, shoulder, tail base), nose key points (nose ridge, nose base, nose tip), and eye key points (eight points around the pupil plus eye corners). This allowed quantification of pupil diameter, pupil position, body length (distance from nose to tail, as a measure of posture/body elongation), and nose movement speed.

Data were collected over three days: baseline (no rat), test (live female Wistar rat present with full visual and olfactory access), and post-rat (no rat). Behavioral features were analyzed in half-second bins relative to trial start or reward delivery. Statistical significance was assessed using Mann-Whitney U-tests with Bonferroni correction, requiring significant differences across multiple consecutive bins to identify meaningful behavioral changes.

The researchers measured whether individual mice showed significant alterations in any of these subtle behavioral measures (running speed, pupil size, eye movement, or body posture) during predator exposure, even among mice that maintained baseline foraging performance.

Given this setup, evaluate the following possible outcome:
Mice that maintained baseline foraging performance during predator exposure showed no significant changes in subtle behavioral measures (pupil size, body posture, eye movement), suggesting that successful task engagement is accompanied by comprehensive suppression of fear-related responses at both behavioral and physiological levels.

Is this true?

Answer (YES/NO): NO